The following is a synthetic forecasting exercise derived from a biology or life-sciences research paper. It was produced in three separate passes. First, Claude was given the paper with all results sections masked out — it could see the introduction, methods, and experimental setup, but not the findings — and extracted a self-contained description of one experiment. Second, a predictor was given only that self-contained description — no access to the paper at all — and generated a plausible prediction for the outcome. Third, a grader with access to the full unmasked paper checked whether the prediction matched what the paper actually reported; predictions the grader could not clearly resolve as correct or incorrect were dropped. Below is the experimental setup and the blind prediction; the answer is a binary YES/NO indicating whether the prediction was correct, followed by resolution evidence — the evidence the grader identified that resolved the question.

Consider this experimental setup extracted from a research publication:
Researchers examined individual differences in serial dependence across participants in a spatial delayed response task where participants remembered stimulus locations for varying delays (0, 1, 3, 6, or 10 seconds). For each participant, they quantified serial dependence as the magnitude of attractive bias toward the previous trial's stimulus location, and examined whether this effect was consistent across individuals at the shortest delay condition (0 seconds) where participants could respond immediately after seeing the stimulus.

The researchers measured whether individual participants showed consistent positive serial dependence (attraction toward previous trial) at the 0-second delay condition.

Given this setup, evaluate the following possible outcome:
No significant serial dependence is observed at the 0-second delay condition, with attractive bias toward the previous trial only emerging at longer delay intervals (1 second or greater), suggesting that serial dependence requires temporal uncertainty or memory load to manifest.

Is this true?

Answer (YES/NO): YES